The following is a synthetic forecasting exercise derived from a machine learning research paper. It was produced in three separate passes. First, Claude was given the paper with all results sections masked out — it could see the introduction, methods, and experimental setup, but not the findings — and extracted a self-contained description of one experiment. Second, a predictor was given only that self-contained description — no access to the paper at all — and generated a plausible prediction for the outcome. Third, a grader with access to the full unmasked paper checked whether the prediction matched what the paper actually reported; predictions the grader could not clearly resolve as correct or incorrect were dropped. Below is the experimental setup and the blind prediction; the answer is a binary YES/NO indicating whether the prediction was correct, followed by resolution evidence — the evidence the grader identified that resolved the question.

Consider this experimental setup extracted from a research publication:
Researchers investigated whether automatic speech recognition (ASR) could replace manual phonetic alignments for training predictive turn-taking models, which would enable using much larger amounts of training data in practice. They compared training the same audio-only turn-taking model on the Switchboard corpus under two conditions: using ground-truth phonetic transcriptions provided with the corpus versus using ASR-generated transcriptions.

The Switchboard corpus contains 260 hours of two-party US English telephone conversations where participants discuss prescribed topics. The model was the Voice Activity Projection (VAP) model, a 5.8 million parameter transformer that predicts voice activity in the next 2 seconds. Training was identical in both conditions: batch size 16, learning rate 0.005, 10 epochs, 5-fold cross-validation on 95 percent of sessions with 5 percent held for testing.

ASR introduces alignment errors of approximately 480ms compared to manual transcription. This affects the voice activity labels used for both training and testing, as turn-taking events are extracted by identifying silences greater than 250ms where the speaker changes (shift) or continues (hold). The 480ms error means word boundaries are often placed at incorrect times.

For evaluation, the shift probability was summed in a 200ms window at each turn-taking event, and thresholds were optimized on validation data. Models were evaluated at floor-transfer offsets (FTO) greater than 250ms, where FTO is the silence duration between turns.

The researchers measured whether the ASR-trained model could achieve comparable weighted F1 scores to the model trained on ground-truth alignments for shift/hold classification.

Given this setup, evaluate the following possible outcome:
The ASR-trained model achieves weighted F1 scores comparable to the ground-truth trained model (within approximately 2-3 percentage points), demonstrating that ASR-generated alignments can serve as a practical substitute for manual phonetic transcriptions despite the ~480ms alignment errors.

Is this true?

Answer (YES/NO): YES